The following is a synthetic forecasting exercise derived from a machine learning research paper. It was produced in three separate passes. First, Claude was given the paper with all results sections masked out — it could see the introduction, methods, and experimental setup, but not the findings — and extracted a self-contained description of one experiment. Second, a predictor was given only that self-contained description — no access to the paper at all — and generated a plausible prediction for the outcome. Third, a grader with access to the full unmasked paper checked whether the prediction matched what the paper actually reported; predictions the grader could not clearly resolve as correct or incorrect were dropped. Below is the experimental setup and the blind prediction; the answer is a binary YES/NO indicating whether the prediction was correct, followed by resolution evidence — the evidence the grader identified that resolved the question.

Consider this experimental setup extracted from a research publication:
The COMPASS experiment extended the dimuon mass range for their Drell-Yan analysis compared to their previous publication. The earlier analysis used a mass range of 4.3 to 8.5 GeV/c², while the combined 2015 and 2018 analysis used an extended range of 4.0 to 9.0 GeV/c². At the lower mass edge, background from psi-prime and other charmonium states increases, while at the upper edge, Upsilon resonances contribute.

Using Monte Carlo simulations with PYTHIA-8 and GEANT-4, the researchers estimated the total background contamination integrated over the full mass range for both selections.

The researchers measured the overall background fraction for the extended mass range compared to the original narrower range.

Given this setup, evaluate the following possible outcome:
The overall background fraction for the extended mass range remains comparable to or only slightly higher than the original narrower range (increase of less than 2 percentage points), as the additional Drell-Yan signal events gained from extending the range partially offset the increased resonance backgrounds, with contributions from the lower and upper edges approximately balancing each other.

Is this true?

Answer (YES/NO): NO